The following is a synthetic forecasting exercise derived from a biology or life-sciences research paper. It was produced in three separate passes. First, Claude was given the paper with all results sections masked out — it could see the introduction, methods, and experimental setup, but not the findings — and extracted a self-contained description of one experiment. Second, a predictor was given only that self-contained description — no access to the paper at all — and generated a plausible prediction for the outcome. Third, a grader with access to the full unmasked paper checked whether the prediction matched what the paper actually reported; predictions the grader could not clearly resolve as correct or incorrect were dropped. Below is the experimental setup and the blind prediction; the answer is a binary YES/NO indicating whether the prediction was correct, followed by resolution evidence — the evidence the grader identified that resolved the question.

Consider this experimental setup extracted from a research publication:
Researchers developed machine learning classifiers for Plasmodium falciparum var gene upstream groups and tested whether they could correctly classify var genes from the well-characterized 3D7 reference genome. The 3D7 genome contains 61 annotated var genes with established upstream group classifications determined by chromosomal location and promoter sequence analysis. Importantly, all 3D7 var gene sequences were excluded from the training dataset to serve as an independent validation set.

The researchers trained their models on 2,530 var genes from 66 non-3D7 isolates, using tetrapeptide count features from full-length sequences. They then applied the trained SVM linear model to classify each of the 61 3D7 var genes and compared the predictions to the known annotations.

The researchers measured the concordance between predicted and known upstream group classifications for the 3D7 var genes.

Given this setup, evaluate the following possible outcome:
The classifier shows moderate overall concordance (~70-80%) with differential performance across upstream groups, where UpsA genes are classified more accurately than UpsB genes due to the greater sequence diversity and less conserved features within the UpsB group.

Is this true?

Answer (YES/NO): NO